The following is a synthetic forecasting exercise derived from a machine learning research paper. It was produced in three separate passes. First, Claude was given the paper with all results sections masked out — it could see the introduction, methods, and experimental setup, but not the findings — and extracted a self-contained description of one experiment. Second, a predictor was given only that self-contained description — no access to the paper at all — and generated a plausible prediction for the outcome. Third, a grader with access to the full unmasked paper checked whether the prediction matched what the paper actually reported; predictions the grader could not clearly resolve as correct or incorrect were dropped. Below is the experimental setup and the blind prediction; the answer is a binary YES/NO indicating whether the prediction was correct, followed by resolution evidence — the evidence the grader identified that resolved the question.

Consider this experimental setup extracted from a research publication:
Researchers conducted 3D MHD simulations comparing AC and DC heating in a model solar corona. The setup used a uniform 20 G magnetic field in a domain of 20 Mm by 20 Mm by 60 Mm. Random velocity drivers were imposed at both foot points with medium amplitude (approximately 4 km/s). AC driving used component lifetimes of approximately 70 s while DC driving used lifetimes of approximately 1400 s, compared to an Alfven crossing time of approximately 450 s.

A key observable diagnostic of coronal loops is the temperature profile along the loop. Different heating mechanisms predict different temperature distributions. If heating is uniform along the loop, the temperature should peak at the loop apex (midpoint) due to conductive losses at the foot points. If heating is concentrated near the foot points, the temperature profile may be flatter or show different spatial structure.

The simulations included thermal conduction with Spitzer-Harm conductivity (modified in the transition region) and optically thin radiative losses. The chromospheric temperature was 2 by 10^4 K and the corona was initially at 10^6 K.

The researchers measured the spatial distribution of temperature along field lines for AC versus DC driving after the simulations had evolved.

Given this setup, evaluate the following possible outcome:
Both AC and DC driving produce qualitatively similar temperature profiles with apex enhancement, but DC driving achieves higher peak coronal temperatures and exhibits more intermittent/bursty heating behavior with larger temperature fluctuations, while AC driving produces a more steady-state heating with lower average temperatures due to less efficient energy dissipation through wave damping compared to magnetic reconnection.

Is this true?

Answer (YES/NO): NO